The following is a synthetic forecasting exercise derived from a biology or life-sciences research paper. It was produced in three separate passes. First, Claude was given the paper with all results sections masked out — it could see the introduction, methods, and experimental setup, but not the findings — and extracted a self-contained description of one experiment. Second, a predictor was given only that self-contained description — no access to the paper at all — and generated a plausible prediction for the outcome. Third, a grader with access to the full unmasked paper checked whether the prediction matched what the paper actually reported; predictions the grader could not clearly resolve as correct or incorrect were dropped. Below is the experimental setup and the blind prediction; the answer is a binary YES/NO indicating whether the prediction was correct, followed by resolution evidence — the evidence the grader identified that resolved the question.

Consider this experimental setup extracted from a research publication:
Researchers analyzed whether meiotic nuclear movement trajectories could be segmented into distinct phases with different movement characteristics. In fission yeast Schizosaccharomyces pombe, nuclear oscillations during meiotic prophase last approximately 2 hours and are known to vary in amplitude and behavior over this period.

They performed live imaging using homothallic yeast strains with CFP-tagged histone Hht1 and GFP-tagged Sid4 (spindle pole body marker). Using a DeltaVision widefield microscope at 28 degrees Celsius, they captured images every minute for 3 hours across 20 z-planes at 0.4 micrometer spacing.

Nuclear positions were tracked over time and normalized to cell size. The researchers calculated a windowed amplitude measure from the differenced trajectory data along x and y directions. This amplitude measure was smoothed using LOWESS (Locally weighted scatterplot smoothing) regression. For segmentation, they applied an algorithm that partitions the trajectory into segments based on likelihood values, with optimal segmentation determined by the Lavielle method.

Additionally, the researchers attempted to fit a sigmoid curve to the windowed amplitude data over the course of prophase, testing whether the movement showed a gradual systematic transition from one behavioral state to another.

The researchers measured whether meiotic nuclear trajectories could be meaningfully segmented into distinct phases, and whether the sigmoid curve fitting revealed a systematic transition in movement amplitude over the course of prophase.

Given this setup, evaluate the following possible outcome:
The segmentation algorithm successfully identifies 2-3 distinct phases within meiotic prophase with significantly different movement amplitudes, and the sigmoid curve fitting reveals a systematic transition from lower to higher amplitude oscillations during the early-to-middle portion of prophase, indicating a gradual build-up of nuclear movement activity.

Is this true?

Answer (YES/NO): NO